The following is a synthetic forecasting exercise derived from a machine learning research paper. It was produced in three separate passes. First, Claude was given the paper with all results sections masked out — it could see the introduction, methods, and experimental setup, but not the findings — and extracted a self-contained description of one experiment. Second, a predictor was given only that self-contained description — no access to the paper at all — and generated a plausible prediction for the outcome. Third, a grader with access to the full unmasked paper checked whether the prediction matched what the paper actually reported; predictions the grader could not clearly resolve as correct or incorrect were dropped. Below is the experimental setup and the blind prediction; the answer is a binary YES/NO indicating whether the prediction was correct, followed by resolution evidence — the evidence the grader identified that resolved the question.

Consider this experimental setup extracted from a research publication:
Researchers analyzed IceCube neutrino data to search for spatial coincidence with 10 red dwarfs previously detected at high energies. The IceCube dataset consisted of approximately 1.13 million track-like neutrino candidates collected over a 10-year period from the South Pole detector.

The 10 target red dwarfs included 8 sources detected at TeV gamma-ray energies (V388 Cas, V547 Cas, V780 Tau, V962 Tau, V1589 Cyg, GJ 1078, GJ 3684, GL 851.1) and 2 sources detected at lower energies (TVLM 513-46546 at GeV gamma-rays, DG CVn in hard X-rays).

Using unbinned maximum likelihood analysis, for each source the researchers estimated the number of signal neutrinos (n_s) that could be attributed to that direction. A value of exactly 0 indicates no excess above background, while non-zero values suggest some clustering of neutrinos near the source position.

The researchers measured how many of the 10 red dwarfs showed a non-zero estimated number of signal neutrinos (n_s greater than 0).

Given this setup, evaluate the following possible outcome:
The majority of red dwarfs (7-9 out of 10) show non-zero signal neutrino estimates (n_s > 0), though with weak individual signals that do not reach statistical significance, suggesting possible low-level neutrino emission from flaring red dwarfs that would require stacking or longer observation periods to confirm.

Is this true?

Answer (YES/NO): NO